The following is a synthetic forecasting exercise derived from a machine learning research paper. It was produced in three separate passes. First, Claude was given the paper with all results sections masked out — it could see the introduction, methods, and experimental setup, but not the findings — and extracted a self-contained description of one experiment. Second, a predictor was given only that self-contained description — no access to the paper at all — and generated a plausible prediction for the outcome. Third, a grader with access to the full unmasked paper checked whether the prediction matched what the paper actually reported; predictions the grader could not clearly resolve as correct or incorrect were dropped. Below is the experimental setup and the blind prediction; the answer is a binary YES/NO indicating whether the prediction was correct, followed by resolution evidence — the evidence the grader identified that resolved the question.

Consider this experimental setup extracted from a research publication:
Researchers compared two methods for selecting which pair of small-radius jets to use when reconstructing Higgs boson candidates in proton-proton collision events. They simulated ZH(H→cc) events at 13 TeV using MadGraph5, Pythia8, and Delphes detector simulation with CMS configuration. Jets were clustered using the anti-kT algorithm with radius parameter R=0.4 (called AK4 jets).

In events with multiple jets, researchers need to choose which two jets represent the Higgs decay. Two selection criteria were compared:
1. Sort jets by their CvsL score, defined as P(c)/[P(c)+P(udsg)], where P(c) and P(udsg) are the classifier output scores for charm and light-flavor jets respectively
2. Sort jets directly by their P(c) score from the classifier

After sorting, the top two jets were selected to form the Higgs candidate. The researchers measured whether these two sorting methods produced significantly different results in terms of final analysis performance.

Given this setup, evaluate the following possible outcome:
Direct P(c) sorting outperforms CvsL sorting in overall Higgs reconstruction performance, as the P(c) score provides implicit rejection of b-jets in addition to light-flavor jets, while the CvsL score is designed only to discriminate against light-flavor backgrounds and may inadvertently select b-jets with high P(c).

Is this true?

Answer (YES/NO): NO